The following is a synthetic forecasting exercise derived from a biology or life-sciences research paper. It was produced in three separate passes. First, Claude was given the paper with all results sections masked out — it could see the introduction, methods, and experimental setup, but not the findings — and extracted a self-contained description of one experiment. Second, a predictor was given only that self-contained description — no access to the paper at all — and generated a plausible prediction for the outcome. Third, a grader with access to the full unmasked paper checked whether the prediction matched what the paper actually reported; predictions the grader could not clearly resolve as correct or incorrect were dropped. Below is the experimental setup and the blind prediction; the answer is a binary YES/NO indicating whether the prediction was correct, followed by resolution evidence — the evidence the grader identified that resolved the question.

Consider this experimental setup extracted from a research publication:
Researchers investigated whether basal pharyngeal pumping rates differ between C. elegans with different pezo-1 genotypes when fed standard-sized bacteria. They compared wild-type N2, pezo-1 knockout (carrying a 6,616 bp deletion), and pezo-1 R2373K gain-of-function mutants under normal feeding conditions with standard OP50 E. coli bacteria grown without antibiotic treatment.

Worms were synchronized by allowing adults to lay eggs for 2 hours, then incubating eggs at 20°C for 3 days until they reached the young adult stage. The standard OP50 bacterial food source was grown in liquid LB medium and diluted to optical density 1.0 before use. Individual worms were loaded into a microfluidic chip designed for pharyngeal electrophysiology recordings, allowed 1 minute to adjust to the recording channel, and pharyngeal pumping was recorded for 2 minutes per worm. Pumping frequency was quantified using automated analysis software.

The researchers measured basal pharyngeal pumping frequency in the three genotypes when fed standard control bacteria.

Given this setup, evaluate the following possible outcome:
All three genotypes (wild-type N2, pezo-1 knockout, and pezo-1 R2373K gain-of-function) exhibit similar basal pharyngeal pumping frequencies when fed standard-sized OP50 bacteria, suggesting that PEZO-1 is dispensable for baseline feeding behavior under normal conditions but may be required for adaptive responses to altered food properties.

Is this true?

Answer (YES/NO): NO